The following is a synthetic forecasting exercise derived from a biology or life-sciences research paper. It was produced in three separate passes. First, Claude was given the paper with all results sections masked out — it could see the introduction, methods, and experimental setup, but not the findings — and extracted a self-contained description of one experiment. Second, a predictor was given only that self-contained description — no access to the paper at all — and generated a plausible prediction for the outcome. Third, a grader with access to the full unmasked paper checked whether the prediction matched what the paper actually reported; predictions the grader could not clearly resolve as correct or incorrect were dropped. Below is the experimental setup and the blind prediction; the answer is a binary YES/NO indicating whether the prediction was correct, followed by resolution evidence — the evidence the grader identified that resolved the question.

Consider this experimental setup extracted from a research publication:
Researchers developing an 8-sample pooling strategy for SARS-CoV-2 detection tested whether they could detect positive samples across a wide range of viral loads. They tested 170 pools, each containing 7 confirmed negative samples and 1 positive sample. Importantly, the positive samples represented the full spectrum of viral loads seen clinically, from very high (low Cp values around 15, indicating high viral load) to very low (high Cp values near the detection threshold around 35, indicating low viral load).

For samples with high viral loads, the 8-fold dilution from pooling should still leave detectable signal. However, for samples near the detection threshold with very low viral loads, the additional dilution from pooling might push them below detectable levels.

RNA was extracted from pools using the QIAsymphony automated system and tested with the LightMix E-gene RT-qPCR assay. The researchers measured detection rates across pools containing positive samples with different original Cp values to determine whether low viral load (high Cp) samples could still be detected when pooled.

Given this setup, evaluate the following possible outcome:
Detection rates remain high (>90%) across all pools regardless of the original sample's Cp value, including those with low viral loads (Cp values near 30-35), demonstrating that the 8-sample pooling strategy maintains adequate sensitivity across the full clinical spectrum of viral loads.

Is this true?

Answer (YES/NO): YES